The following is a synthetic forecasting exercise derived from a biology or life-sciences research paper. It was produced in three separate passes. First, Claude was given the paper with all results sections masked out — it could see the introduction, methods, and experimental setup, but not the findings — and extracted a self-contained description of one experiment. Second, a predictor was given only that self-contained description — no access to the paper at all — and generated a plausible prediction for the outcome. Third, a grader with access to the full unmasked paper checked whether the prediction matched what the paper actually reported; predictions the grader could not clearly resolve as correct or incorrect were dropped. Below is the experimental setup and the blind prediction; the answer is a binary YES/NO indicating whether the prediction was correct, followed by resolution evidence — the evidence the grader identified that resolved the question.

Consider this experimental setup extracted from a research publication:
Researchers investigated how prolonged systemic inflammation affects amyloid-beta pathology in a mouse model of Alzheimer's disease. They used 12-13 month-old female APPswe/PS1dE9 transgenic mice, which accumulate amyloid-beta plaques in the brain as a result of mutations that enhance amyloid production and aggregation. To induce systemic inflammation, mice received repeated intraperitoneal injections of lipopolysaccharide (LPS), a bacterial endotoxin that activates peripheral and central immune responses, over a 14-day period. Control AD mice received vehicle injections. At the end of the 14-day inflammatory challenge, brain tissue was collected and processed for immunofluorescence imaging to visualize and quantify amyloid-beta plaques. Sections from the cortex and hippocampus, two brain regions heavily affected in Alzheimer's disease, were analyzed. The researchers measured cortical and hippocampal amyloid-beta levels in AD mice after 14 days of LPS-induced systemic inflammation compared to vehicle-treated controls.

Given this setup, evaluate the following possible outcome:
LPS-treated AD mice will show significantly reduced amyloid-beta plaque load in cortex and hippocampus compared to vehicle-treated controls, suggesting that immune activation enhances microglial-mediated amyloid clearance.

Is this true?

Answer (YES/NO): NO